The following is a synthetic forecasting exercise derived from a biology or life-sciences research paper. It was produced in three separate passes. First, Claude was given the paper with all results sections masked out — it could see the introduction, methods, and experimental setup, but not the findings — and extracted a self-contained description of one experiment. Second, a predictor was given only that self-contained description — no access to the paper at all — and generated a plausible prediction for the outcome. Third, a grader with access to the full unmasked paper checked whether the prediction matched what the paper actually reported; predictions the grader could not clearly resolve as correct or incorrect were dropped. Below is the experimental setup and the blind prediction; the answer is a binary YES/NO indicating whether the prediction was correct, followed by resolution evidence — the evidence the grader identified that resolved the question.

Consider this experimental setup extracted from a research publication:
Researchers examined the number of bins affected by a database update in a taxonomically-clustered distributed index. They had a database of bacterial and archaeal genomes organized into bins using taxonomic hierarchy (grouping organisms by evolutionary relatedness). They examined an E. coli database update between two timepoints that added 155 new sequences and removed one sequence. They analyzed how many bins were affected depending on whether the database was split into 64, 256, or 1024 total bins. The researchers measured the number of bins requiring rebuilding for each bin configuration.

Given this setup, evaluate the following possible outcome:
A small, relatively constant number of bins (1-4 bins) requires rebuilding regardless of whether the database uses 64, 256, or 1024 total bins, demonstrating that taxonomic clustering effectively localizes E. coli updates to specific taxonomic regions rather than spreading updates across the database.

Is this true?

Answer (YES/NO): NO